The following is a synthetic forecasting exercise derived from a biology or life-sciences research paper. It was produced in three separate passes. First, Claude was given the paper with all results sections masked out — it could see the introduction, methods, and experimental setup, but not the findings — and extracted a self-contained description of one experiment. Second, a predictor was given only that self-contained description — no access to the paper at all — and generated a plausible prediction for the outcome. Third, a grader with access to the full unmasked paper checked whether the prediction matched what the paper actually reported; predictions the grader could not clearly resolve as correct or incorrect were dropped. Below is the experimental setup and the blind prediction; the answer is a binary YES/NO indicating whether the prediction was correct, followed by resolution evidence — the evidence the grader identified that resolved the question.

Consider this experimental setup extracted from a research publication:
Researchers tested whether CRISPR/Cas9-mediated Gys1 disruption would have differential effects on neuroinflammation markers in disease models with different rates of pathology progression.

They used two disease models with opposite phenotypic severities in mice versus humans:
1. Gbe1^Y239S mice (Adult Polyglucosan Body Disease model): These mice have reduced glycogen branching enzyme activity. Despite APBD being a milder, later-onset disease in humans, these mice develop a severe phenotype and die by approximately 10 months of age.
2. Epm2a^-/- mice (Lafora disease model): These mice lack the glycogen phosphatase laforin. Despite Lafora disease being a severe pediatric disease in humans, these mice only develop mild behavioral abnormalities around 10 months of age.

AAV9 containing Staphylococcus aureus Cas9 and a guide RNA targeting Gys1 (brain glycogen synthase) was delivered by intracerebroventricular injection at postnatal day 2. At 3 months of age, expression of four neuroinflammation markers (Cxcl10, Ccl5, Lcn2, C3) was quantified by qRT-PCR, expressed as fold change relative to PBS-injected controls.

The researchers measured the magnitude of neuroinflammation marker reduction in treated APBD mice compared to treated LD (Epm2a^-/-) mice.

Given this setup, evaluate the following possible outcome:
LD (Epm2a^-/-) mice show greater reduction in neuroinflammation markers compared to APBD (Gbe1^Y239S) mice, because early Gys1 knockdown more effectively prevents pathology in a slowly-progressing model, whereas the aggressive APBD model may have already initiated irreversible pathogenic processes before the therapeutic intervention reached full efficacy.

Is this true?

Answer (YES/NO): NO